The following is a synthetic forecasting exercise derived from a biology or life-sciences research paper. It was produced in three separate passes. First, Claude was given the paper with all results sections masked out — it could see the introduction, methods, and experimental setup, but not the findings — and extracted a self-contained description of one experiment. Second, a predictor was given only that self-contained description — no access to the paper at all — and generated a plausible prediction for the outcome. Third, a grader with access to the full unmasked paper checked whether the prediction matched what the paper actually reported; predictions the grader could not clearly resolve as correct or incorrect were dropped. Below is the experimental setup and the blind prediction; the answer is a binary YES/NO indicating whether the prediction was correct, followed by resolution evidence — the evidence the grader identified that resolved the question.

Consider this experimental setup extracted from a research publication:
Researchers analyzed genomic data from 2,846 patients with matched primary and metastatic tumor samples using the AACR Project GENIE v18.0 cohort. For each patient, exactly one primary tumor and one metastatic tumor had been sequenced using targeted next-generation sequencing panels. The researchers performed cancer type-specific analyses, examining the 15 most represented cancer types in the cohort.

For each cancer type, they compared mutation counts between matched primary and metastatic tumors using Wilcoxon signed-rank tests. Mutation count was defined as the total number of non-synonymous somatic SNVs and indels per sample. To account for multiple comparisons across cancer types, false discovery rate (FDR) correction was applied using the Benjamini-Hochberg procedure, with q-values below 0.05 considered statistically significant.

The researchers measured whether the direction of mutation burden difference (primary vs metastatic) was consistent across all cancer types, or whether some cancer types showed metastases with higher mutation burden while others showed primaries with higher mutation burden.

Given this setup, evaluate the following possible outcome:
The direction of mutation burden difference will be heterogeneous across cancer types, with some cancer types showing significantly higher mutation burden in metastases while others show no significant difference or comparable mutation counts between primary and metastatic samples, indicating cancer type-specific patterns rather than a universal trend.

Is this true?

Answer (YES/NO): YES